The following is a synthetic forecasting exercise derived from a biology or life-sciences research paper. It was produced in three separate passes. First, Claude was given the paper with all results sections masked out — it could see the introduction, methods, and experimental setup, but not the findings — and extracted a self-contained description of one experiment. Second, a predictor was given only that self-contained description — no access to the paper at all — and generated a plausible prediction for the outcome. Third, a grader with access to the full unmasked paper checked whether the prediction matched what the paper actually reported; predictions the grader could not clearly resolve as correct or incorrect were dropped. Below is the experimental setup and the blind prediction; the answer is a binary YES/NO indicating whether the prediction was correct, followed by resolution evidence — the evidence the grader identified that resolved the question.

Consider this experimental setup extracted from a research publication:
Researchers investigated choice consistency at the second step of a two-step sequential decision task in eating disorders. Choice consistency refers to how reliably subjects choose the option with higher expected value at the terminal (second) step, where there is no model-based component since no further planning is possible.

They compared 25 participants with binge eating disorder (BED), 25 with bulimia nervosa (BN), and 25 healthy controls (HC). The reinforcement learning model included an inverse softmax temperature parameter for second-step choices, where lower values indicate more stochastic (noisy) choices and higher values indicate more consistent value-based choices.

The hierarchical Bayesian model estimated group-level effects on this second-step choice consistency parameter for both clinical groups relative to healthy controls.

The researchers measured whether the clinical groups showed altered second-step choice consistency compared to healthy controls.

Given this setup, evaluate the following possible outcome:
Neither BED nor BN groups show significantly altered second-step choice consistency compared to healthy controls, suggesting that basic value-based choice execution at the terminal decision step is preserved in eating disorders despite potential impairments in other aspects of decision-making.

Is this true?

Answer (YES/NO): NO